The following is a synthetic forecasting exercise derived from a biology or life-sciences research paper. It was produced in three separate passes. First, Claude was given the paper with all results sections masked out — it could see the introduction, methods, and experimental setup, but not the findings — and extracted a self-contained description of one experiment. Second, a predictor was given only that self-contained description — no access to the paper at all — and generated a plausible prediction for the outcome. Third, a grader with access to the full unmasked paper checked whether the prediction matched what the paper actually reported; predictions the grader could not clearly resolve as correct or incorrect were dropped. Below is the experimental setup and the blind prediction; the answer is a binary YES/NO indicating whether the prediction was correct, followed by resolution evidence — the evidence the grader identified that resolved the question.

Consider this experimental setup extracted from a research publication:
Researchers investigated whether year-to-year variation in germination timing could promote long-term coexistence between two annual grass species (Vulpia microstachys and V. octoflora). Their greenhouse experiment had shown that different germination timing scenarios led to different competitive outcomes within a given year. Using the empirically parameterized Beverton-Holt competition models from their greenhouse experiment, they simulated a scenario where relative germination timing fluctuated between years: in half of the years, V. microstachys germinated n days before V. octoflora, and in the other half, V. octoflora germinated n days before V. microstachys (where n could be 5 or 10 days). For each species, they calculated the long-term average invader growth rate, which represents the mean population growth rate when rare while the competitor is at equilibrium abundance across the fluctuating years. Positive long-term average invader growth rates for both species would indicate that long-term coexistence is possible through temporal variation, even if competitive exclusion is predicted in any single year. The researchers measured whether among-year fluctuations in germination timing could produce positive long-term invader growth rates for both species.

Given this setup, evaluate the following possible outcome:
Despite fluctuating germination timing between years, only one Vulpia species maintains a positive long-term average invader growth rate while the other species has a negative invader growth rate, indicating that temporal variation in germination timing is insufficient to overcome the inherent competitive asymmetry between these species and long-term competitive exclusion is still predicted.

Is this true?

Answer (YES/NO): NO